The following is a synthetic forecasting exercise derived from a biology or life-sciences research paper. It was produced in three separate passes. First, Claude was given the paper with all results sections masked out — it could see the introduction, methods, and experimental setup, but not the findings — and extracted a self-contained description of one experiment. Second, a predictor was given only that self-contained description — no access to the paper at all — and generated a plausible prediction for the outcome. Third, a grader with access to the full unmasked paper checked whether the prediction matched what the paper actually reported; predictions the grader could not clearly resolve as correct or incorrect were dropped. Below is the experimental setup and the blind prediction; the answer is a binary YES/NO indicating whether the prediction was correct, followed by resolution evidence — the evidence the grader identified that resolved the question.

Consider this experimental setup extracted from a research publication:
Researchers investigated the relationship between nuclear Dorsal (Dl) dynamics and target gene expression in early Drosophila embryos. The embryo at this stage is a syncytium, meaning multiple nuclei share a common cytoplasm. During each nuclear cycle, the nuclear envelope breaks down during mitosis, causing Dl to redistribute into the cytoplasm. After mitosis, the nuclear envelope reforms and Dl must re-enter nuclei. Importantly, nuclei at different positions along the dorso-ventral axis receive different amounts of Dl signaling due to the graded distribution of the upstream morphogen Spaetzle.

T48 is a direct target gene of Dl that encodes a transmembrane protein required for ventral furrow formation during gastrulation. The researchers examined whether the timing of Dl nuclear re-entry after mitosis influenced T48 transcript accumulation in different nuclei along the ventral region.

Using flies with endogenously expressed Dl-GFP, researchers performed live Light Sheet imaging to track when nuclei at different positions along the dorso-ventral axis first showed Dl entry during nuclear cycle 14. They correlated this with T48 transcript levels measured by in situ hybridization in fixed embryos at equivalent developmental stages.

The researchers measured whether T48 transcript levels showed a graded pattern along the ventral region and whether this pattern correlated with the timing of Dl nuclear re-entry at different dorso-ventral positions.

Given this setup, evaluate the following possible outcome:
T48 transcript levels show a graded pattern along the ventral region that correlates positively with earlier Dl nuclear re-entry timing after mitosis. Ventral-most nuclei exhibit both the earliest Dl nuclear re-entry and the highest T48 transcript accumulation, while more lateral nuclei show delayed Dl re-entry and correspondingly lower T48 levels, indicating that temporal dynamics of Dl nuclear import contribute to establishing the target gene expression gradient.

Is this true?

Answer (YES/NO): YES